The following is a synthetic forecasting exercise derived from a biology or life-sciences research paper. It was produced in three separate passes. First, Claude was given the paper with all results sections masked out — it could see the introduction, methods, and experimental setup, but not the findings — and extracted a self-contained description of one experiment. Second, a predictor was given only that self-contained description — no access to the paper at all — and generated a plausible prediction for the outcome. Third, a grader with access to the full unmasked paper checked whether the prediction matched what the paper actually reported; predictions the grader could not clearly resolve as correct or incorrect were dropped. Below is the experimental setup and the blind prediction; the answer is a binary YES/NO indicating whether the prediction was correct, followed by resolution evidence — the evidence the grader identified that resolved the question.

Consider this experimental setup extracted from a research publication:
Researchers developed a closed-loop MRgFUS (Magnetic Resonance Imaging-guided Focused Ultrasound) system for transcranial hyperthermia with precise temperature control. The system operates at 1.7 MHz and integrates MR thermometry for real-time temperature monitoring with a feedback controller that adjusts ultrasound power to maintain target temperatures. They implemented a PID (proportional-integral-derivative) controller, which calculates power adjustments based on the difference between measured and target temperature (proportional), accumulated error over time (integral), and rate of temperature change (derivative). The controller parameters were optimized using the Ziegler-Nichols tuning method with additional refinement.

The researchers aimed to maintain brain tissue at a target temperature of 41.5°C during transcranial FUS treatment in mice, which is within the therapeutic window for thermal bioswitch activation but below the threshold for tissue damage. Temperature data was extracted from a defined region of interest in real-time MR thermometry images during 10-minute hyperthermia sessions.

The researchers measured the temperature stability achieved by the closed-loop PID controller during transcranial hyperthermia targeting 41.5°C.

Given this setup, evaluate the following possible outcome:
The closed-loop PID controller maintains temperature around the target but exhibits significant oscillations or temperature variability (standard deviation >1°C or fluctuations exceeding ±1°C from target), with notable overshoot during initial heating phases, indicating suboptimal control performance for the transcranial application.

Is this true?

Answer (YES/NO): NO